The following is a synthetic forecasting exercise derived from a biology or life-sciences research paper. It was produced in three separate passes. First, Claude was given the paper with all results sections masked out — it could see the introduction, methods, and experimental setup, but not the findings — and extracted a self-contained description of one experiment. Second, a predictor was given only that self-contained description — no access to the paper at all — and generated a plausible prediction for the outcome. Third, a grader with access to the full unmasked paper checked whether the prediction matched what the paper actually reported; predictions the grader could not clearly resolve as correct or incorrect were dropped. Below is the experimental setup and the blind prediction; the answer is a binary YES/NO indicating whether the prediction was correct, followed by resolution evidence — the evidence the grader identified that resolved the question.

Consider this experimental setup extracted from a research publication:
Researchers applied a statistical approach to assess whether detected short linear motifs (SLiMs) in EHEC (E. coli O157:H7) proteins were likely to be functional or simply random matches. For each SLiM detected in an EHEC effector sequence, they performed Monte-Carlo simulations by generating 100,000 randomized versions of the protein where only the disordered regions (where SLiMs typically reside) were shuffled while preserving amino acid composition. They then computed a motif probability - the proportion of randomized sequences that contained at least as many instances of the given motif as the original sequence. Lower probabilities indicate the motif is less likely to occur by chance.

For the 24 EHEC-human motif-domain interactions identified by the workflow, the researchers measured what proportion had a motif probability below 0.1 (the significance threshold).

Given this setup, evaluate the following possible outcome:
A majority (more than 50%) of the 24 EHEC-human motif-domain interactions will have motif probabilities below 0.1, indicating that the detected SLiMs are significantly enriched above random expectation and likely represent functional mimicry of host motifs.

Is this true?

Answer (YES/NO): YES